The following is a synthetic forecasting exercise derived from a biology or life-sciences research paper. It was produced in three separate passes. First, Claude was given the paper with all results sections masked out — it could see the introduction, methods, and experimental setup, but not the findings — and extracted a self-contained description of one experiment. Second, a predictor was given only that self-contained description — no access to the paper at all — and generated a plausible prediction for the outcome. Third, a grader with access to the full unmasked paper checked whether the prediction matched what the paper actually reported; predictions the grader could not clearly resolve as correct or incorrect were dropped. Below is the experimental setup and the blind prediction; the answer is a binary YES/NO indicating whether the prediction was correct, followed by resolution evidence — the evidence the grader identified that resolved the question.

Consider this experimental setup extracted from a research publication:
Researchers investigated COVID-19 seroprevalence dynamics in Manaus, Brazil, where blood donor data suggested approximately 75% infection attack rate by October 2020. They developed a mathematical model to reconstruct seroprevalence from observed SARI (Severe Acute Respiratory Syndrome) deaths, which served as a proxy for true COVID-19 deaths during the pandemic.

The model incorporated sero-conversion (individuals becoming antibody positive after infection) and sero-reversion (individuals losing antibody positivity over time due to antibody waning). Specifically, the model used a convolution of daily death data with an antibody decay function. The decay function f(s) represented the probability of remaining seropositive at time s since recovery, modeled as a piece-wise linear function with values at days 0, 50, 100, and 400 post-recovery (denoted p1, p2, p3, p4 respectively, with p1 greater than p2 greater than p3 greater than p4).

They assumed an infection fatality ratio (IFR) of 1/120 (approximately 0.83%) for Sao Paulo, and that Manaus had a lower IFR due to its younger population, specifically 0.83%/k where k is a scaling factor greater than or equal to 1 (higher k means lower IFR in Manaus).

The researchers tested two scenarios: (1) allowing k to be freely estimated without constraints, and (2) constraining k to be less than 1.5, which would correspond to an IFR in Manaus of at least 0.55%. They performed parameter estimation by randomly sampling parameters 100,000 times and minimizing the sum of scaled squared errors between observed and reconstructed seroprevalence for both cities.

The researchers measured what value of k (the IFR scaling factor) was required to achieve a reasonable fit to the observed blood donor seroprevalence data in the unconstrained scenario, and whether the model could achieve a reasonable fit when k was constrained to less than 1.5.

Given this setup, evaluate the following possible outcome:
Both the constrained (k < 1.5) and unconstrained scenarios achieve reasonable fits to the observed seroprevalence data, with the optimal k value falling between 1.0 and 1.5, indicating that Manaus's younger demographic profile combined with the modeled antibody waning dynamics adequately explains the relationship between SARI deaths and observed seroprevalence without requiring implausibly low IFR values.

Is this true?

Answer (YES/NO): NO